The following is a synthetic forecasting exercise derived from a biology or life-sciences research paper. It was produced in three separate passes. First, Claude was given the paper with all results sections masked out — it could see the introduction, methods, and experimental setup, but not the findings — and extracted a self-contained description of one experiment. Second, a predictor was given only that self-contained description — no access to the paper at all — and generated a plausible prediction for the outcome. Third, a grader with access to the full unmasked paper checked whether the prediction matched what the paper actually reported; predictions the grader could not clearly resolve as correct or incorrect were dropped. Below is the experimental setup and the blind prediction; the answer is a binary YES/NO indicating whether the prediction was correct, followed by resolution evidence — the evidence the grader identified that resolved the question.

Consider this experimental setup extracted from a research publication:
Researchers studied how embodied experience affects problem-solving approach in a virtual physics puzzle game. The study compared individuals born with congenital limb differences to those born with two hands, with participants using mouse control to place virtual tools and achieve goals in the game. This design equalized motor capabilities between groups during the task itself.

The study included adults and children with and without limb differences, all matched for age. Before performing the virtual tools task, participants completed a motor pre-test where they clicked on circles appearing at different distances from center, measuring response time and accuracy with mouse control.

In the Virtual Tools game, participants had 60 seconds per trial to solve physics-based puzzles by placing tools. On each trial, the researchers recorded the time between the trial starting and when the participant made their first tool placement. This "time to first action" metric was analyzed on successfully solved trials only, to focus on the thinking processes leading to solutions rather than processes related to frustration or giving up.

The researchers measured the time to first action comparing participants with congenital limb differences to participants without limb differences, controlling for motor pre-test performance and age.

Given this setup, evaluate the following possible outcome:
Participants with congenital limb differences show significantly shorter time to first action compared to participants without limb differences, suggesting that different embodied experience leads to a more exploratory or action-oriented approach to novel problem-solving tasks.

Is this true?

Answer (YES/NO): NO